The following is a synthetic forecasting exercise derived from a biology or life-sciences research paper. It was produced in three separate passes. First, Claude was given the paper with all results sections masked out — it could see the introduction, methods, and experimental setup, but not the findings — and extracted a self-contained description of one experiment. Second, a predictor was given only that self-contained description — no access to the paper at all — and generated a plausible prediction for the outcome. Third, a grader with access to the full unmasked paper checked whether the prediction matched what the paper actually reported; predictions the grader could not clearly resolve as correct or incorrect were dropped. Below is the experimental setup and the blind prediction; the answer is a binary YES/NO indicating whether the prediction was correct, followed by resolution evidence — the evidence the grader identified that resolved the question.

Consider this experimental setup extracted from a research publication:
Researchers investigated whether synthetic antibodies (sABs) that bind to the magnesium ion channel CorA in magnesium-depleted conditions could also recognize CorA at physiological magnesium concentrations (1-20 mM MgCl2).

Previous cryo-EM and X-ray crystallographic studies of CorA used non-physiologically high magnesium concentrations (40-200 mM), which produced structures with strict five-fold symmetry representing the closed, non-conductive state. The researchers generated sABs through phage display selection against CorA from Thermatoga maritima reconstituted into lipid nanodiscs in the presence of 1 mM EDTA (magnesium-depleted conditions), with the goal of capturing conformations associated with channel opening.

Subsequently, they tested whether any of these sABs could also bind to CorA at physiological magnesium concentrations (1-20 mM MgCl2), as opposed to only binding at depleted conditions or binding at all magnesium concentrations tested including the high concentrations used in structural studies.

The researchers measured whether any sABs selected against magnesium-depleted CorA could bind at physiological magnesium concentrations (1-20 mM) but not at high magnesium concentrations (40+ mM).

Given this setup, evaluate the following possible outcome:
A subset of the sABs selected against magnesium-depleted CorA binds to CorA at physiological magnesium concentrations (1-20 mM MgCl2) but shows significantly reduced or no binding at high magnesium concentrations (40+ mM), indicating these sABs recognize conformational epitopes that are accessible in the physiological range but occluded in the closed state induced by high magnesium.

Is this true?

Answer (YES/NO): YES